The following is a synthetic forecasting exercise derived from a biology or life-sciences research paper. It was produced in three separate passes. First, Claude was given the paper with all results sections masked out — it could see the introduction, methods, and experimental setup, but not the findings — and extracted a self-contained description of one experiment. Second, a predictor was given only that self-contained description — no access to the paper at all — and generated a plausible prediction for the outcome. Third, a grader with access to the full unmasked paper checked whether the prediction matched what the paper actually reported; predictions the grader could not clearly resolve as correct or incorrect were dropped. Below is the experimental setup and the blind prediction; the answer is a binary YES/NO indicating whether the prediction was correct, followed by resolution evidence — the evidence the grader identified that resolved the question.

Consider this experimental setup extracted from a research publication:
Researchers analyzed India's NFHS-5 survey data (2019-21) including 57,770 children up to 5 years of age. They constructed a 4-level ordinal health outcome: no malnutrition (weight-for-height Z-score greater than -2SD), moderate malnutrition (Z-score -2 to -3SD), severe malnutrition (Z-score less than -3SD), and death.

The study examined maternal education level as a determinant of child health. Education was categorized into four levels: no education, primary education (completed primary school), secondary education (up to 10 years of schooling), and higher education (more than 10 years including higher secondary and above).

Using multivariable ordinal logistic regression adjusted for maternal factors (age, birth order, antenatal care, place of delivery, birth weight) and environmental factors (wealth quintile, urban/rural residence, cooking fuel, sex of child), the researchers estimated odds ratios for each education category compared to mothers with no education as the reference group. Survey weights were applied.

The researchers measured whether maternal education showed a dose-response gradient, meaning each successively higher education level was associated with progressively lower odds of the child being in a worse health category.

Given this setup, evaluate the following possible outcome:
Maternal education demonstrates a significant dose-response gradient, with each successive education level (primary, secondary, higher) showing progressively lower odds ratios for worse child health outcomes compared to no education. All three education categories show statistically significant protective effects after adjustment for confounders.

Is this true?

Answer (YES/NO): YES